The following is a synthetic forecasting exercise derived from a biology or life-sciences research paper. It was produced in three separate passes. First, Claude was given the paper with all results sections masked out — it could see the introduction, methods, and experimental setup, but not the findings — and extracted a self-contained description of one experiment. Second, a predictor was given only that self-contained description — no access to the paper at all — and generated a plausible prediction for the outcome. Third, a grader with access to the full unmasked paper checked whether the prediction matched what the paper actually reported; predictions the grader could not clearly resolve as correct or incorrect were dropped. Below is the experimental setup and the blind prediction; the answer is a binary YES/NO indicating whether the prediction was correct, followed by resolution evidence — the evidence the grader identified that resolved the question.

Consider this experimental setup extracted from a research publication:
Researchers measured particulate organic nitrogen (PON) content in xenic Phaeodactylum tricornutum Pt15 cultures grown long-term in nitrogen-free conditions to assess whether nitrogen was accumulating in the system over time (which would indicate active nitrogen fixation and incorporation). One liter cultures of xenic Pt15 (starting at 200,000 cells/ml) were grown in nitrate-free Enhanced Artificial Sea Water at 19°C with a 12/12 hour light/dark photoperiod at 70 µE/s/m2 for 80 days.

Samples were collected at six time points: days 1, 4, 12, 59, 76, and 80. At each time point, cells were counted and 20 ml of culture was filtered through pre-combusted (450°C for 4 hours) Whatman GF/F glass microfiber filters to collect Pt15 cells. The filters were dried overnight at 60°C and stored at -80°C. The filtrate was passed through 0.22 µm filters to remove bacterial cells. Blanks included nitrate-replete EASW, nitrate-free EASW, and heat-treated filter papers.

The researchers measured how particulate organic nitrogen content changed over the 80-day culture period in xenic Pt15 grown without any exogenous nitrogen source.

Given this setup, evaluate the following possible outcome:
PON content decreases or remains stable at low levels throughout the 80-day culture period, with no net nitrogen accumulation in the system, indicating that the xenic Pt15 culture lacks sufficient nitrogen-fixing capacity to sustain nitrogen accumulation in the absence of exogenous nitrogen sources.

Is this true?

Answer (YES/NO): NO